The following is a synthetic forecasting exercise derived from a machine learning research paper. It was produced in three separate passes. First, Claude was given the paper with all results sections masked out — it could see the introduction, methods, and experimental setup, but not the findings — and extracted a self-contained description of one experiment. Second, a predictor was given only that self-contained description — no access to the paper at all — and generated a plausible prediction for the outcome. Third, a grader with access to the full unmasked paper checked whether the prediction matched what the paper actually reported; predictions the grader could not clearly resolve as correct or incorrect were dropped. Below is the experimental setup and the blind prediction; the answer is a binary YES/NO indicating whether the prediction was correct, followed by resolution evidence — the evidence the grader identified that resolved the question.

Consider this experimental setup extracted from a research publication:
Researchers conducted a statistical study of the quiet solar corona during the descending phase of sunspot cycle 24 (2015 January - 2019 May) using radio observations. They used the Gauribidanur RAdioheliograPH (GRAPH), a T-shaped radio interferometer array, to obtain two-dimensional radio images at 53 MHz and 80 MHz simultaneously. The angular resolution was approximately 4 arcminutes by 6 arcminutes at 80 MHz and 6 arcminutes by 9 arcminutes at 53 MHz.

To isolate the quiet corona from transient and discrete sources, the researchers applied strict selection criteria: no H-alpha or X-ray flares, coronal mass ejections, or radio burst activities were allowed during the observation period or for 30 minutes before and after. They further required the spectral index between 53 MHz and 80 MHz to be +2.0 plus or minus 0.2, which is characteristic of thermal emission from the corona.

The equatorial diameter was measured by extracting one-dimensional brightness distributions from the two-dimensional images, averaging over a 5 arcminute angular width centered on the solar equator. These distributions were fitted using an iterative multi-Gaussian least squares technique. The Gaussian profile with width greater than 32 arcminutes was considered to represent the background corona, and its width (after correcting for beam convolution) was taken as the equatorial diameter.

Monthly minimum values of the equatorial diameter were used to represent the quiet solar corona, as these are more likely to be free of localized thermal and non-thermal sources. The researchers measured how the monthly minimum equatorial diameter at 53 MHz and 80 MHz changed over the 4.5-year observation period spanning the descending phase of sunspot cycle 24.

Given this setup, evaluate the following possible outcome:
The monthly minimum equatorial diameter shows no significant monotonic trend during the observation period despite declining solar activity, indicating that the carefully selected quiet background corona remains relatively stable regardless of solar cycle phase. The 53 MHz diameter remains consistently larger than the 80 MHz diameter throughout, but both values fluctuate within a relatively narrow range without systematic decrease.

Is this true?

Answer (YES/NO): NO